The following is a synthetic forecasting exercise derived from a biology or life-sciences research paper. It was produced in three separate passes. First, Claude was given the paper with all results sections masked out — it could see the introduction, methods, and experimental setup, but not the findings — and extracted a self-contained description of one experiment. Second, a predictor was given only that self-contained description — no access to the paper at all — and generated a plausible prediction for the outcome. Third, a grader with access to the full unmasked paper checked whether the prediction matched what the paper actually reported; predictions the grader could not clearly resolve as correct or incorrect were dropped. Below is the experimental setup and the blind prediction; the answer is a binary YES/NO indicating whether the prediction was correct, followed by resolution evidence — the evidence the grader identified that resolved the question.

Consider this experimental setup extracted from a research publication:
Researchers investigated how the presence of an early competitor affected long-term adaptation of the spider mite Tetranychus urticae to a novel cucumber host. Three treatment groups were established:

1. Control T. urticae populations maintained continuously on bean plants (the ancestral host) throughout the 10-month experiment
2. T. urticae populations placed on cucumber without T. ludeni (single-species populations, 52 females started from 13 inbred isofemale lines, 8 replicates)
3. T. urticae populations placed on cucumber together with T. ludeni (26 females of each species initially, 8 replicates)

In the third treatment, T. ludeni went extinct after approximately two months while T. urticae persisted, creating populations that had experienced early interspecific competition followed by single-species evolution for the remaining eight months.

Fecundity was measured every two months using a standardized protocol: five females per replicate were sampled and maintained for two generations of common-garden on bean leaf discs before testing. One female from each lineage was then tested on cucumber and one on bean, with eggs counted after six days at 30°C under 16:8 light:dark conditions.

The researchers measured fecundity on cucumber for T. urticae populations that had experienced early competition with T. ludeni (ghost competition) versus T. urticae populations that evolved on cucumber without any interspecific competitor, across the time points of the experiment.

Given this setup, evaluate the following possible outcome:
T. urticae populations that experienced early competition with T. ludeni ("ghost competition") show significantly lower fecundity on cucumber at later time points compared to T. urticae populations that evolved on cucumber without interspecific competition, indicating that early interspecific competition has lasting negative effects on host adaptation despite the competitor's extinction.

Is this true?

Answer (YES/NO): NO